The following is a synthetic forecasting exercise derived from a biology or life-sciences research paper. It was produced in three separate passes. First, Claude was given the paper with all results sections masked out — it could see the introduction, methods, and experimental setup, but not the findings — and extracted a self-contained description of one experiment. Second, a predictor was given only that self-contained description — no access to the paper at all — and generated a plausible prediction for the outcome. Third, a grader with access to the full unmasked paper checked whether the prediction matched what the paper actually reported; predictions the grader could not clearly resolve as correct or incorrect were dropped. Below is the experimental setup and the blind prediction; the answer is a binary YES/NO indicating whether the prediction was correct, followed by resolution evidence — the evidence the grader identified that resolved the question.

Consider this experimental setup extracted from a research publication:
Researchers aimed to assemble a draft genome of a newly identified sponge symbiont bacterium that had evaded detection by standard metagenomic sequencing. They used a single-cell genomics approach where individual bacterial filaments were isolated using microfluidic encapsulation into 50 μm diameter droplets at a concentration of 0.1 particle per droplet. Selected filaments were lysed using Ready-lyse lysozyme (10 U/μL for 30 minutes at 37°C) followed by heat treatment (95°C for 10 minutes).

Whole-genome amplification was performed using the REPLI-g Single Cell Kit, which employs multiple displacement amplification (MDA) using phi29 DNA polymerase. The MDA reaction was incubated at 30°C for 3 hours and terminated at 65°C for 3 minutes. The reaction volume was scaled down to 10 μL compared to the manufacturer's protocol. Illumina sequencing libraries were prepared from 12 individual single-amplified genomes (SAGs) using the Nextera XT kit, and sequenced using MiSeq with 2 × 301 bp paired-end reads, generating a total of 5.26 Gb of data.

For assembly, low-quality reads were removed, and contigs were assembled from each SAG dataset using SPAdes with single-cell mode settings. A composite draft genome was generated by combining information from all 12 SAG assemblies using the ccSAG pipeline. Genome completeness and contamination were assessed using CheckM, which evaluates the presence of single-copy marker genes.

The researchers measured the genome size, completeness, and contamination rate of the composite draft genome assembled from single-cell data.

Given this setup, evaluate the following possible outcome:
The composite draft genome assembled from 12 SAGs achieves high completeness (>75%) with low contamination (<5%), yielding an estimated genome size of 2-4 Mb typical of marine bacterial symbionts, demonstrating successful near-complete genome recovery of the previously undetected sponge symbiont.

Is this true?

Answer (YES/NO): NO